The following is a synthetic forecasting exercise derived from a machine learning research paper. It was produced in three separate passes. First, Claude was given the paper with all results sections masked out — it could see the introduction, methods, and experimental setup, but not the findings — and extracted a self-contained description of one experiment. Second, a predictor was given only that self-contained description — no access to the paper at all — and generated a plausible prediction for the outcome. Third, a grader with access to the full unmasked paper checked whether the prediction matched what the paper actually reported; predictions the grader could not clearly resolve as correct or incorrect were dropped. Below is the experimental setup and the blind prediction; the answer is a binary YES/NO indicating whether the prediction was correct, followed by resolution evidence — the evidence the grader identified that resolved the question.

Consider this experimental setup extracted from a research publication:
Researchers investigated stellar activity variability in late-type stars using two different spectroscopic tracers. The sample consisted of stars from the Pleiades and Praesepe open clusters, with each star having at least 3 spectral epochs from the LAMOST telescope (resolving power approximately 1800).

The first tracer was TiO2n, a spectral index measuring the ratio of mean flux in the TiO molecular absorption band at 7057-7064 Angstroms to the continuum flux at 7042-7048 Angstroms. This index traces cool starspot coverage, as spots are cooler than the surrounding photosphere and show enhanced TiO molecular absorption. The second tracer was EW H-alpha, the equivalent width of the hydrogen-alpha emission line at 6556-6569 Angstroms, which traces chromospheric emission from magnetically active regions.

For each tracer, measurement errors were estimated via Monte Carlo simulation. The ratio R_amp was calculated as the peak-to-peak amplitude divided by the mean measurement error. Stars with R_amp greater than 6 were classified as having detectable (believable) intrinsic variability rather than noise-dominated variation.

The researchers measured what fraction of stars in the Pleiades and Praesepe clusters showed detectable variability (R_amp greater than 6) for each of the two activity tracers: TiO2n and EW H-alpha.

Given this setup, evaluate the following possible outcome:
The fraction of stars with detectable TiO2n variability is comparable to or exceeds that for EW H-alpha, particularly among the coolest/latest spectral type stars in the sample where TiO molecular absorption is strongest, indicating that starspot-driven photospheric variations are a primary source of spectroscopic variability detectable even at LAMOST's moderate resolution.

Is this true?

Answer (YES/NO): NO